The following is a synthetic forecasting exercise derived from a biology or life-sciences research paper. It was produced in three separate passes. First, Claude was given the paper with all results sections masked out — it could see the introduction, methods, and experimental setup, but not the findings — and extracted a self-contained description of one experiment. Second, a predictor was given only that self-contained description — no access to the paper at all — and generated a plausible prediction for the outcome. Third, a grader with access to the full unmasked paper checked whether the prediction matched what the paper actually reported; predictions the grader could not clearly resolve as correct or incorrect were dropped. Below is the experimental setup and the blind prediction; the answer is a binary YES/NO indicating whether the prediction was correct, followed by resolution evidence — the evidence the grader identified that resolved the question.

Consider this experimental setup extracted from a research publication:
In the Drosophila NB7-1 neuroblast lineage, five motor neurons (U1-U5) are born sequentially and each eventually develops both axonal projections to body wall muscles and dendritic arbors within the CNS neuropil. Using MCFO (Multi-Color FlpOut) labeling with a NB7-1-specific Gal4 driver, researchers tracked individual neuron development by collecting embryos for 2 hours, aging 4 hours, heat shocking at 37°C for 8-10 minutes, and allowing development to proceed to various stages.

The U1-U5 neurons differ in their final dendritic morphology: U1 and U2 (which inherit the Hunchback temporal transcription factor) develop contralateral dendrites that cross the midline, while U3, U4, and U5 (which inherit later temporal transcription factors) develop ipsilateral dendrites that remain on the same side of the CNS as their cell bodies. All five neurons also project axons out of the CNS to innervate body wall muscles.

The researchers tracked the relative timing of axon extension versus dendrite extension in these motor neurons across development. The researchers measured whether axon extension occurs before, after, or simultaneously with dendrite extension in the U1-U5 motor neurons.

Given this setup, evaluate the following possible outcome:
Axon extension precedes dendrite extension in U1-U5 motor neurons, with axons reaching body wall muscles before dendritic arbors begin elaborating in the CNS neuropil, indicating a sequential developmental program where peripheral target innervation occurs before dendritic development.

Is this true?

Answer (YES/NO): YES